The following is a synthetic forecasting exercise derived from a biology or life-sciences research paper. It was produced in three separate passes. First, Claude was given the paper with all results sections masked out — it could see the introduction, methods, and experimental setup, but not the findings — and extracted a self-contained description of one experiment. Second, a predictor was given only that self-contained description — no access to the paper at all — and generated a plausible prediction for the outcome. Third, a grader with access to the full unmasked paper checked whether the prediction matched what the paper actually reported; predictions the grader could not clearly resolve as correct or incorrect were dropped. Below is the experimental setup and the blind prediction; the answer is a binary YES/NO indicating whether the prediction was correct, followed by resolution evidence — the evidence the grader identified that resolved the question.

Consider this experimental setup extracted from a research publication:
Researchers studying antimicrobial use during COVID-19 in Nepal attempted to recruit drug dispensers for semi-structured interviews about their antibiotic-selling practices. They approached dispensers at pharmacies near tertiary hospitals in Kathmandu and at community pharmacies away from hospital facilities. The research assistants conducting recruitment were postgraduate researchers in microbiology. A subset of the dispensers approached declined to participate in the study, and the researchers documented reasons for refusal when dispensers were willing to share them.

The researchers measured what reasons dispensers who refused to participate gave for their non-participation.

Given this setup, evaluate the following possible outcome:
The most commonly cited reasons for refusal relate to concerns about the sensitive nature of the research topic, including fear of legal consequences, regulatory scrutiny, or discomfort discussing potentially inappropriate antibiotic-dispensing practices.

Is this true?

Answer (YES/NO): YES